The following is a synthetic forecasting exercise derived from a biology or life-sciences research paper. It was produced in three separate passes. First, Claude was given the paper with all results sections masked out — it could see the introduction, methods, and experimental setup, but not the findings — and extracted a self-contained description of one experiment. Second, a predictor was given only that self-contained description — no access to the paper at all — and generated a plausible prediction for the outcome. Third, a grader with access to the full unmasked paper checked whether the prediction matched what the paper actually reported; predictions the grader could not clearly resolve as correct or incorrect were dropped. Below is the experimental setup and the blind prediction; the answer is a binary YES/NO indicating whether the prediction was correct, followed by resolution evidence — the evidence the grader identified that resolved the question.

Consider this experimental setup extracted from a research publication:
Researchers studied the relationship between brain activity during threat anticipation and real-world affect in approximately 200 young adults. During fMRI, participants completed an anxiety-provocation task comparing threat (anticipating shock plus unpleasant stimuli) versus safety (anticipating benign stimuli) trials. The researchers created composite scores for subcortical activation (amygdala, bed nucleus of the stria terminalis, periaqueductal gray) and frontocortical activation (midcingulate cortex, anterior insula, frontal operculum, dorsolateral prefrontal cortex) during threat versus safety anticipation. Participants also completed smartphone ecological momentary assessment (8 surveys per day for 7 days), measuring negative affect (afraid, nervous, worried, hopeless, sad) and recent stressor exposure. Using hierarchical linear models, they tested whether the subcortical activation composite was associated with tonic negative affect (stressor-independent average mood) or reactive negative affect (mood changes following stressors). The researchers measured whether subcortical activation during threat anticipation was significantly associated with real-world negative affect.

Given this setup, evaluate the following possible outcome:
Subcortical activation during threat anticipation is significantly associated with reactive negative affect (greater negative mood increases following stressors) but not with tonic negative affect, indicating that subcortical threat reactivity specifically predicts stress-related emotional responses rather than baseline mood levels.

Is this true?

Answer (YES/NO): NO